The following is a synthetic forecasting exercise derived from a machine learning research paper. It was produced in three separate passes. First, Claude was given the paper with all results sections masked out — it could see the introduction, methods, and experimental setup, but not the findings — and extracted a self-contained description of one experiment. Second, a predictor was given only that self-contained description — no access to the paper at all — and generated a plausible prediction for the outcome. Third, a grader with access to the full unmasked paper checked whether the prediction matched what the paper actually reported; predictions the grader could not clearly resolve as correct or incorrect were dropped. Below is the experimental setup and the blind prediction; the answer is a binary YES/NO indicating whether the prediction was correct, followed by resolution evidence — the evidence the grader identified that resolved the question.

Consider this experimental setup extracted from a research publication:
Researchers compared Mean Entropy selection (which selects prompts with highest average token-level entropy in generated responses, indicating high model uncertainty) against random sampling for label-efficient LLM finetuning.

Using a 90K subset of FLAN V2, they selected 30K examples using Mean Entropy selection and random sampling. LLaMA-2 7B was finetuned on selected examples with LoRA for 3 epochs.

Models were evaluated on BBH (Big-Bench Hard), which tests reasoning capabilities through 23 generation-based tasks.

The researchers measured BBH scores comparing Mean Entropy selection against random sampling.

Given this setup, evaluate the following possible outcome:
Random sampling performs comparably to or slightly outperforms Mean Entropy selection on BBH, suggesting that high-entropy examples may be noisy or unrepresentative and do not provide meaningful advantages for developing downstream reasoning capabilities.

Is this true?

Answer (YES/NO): YES